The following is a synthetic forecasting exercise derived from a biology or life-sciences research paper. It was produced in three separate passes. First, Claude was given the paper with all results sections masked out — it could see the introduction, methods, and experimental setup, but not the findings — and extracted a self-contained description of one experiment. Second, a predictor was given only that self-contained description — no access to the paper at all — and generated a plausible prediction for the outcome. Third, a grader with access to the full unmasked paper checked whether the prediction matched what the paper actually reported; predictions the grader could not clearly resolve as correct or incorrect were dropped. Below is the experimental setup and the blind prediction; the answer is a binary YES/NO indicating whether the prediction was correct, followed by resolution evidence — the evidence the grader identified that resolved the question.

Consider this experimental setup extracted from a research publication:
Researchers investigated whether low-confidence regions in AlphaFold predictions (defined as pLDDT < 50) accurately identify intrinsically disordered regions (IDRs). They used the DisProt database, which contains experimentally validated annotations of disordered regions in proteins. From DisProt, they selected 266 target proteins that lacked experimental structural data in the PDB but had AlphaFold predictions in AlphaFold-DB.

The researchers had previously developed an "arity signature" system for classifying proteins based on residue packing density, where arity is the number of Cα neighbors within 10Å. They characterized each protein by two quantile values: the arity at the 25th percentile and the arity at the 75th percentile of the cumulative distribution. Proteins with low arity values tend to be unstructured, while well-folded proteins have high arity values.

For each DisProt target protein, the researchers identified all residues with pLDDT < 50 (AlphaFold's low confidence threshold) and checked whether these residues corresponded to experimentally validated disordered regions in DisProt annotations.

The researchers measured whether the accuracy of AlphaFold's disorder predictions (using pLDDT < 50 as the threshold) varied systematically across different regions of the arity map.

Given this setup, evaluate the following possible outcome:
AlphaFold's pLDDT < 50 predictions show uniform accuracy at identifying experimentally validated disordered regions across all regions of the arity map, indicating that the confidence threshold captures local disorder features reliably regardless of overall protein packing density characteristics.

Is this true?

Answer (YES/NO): NO